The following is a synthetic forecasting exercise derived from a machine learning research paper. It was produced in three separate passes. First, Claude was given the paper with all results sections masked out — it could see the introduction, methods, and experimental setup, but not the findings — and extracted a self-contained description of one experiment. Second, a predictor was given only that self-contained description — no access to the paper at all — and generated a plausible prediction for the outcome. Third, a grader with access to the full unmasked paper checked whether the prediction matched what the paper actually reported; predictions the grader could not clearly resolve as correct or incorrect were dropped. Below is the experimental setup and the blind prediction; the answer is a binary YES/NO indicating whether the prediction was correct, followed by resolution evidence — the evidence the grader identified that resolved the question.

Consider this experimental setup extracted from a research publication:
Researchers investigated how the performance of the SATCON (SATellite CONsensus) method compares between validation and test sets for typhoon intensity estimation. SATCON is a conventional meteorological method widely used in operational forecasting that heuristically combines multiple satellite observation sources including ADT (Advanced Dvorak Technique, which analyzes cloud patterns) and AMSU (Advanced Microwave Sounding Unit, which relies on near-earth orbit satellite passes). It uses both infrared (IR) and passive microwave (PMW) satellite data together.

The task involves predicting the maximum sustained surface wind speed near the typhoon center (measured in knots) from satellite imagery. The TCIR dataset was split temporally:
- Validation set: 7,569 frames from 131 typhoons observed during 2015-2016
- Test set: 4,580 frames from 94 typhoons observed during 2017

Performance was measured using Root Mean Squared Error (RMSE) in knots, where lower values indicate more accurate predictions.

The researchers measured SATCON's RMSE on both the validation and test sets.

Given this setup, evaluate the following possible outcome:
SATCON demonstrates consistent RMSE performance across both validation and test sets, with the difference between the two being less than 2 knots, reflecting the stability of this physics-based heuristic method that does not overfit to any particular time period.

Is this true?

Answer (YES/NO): YES